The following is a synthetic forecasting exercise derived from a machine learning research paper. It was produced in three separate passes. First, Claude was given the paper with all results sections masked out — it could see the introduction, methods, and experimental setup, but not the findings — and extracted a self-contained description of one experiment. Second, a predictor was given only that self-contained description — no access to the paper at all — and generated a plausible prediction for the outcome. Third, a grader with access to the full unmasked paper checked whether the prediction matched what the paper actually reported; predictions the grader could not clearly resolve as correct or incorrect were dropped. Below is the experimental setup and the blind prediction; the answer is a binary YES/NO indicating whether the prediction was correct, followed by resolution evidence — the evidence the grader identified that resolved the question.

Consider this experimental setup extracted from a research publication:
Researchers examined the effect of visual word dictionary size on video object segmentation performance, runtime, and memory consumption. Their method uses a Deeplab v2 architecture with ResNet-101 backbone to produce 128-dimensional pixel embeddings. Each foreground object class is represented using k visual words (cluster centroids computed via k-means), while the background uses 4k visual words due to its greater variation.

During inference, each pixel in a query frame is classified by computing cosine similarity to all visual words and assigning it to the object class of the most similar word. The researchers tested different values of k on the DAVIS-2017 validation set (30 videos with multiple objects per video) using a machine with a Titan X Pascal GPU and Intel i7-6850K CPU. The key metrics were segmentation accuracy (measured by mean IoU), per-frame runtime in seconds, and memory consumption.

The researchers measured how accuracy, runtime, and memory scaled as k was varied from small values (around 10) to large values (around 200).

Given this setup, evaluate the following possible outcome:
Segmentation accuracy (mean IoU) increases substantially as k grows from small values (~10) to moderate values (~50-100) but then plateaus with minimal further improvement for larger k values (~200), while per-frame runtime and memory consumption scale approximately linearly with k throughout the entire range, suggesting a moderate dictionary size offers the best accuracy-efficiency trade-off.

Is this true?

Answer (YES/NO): YES